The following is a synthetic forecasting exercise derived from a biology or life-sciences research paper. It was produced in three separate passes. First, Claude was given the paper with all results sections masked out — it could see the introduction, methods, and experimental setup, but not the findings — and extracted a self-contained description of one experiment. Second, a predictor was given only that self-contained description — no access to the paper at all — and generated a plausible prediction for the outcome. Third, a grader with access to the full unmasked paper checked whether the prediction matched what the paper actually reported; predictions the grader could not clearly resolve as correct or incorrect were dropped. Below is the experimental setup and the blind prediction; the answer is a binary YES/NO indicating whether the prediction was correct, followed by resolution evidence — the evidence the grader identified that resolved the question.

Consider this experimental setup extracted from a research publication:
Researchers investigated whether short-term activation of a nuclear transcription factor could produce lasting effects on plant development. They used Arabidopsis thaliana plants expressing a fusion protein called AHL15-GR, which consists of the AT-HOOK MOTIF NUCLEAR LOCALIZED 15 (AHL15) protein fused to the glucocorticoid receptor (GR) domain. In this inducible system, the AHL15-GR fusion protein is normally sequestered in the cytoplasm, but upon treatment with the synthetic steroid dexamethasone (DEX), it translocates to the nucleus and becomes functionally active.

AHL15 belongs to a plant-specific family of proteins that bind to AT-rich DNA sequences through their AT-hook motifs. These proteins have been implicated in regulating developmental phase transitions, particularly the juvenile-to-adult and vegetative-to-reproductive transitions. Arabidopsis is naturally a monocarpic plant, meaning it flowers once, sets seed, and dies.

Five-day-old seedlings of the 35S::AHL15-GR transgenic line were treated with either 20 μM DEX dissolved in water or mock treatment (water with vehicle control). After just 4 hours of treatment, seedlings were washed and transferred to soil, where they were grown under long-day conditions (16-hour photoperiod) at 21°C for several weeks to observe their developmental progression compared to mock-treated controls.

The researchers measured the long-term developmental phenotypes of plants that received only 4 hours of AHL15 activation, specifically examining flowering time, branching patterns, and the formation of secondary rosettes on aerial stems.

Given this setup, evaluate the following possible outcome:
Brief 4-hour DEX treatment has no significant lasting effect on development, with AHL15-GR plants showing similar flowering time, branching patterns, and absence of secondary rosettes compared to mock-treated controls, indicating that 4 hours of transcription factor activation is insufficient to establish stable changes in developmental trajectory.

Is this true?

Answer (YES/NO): NO